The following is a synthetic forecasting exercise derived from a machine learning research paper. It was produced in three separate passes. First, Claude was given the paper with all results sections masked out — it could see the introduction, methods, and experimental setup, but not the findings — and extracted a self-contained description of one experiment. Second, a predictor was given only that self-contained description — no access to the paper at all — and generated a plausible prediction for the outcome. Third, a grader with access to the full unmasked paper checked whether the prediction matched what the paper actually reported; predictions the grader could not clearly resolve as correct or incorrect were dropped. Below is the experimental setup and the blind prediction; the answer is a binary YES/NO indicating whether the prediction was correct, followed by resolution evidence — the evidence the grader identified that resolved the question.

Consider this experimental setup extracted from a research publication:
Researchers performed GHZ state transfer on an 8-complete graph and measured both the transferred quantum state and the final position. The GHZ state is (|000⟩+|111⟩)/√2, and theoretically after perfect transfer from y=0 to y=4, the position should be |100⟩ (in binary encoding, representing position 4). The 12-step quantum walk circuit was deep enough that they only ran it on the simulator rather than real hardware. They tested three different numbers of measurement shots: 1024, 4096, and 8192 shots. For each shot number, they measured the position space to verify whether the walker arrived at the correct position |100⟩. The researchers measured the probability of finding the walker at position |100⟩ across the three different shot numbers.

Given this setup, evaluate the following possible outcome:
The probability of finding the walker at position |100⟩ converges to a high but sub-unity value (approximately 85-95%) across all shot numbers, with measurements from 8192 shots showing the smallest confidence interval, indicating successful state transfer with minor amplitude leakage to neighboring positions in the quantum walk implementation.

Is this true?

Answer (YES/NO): NO